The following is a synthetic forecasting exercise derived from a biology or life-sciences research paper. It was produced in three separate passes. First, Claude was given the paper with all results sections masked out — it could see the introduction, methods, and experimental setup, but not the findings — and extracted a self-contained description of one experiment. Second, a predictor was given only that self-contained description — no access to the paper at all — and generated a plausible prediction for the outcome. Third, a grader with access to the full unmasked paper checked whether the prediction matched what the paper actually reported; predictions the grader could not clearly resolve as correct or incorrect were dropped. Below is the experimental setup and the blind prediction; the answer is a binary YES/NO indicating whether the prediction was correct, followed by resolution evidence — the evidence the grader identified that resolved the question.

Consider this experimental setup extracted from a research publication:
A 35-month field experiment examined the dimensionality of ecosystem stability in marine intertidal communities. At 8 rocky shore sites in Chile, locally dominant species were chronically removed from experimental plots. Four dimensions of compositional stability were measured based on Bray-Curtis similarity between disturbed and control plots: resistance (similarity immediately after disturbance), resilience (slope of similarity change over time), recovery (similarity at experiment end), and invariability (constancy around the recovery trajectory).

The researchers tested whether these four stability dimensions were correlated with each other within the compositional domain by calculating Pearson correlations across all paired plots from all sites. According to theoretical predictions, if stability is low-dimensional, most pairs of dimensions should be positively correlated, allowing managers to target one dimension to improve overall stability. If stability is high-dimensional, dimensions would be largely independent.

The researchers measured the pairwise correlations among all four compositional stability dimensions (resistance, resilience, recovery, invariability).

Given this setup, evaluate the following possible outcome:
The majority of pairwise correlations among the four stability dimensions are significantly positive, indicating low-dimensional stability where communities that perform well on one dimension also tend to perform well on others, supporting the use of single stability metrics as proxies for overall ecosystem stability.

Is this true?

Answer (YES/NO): NO